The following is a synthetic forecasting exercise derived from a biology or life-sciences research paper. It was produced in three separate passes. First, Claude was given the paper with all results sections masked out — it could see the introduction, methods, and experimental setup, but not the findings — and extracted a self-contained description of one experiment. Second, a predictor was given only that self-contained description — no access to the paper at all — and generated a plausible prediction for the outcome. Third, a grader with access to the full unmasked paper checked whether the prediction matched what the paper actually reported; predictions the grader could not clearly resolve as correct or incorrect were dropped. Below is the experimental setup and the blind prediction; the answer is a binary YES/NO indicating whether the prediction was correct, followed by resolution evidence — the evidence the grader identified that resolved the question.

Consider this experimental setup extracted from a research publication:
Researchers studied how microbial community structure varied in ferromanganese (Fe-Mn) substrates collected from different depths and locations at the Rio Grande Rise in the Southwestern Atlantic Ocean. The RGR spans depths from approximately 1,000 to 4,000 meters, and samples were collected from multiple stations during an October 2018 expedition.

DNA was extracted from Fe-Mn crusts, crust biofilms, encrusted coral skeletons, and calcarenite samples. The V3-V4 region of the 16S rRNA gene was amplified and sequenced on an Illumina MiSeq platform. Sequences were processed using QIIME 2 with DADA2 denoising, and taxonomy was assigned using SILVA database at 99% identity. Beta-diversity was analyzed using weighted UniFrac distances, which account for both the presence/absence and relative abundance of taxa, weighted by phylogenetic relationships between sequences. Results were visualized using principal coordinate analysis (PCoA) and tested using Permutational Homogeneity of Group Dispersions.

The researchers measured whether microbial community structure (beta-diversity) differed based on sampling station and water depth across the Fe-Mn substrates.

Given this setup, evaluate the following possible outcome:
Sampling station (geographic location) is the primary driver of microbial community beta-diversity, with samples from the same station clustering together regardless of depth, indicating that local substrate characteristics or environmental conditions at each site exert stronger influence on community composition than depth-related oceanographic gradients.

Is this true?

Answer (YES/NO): NO